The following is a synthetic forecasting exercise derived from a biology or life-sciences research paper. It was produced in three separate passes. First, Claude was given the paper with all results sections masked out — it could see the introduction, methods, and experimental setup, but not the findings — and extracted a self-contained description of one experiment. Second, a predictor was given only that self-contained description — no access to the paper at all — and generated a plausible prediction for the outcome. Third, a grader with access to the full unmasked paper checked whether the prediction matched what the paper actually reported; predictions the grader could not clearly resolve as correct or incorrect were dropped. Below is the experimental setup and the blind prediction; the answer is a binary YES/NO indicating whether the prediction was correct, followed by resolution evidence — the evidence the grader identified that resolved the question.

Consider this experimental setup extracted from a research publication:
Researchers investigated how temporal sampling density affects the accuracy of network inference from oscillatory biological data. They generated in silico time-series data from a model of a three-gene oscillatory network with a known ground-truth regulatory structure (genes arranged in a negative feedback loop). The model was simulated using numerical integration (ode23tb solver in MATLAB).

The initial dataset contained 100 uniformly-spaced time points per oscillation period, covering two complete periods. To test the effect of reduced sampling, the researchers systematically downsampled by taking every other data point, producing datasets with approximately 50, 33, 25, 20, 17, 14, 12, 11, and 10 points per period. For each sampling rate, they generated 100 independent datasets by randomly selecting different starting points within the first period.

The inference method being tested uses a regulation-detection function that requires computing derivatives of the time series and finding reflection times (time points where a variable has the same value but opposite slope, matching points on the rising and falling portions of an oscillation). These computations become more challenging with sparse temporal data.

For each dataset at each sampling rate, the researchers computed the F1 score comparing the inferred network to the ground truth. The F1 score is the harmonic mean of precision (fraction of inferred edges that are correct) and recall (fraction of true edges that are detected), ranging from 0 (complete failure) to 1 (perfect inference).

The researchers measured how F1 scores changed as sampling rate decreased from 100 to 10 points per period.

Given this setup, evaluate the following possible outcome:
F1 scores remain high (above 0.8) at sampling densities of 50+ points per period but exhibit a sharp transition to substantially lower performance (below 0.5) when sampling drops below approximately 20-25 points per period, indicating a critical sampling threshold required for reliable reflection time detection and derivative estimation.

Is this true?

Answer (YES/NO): NO